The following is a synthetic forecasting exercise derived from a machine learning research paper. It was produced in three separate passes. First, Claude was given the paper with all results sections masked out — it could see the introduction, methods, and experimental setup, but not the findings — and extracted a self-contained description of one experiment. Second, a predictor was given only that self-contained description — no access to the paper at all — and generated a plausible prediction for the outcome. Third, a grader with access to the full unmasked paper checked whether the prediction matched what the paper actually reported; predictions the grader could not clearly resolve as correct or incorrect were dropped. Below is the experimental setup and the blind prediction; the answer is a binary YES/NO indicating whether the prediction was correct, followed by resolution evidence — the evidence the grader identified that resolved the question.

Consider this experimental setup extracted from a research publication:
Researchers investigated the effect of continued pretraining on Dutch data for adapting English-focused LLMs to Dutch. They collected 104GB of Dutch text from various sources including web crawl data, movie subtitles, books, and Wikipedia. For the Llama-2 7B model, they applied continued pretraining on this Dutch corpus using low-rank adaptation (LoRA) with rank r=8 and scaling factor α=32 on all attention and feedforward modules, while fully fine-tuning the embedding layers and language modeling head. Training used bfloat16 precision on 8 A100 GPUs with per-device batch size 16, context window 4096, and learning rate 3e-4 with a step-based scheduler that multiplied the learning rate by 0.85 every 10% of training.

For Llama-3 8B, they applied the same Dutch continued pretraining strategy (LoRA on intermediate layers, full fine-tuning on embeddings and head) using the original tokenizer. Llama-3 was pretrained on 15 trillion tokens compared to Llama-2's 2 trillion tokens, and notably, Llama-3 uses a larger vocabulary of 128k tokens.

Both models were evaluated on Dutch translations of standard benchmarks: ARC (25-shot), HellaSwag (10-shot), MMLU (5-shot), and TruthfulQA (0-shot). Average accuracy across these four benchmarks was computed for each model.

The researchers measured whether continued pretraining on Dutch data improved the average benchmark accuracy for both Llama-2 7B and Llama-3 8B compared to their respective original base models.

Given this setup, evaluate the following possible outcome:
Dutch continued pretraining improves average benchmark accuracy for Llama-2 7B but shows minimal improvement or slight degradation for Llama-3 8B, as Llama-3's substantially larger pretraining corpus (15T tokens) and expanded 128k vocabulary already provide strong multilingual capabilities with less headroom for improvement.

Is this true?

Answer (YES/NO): YES